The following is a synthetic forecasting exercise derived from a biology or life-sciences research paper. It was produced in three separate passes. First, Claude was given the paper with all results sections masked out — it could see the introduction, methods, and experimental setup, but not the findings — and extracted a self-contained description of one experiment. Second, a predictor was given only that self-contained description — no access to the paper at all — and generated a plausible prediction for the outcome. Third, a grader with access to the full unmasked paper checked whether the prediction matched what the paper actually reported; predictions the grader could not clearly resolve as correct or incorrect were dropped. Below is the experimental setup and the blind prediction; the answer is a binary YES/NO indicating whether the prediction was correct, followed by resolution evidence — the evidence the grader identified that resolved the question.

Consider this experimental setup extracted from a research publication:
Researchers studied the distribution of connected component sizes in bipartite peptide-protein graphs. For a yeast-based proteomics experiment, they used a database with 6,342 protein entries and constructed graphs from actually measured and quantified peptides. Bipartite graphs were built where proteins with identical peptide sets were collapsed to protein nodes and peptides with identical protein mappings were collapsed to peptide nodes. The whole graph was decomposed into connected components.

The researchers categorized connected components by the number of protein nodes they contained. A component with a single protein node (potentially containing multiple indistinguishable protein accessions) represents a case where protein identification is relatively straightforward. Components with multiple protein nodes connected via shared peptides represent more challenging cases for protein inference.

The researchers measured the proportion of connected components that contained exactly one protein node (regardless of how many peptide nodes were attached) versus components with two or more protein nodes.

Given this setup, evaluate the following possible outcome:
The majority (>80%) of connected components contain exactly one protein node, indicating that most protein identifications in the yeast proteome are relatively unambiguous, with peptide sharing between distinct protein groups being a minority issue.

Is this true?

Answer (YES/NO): YES